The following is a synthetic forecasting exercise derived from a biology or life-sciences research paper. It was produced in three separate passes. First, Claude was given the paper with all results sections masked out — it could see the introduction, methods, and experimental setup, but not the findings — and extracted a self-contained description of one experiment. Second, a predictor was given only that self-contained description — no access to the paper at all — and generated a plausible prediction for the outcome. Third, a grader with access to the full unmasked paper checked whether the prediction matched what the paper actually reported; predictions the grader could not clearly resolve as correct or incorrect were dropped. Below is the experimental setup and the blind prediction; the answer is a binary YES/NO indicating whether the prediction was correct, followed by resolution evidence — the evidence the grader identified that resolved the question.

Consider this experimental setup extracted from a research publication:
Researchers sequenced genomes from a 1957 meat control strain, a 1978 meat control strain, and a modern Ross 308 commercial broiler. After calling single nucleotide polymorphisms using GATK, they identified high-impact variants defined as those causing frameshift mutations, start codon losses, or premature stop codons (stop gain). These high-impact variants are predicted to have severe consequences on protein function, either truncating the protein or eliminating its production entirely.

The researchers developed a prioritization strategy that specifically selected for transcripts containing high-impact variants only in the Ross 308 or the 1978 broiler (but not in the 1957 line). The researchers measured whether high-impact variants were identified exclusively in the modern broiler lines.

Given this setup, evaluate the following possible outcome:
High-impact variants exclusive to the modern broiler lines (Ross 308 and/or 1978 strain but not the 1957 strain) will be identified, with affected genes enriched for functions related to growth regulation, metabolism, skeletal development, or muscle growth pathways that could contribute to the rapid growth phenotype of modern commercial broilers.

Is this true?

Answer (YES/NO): NO